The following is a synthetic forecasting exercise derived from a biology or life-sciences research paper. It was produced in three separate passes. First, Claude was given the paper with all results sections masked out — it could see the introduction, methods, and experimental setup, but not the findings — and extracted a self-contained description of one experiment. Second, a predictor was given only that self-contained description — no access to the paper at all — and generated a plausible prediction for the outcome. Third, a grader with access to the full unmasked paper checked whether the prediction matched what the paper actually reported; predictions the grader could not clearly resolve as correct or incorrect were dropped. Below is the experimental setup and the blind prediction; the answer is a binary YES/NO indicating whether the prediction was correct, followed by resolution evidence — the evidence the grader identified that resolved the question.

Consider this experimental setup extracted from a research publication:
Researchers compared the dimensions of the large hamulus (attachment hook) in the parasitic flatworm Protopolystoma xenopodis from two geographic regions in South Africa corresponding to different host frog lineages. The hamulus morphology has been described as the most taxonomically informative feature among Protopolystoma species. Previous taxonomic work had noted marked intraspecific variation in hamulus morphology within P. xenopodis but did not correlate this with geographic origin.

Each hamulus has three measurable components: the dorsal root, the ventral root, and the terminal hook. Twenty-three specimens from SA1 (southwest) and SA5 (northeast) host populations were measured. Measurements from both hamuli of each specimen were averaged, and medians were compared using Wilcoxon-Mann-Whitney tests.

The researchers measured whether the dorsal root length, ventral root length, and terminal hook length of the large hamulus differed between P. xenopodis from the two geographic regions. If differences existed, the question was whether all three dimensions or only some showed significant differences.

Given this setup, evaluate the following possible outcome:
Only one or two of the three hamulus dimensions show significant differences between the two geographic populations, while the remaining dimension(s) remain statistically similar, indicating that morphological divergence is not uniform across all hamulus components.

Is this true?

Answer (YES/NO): YES